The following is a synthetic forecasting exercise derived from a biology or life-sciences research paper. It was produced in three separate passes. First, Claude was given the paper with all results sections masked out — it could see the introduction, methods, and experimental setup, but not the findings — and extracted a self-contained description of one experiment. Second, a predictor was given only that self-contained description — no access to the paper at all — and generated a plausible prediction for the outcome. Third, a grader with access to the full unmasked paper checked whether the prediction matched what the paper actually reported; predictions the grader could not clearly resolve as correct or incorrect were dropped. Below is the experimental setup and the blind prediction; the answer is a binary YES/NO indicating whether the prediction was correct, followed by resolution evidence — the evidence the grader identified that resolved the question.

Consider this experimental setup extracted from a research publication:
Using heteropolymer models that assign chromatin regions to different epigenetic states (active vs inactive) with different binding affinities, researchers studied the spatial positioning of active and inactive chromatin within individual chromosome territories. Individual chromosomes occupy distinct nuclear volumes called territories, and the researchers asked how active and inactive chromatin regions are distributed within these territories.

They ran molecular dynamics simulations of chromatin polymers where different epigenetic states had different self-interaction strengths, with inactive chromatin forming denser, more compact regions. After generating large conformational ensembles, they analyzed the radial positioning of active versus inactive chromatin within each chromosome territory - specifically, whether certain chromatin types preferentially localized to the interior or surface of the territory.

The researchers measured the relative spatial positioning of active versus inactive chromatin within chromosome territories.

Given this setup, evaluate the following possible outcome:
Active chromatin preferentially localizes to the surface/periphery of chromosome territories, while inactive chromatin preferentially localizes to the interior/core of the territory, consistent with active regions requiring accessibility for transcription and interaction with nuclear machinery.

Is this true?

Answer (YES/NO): YES